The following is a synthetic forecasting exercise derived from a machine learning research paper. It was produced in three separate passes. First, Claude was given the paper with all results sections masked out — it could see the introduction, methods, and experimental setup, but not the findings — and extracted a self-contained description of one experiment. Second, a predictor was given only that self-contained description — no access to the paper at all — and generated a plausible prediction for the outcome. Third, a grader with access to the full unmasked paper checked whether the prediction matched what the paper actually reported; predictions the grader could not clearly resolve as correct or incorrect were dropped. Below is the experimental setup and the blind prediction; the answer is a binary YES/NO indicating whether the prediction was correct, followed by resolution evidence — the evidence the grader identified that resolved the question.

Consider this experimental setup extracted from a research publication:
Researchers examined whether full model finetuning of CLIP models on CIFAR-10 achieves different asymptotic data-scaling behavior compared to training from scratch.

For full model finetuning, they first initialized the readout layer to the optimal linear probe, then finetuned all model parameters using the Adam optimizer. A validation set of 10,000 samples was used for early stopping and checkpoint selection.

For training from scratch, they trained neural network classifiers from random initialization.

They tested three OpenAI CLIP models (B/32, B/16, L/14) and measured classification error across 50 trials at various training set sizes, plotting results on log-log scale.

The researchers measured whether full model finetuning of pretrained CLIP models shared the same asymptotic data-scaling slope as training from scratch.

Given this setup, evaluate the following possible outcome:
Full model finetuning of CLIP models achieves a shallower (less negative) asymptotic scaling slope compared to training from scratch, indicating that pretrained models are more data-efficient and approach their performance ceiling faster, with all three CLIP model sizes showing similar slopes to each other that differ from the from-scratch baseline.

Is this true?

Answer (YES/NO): NO